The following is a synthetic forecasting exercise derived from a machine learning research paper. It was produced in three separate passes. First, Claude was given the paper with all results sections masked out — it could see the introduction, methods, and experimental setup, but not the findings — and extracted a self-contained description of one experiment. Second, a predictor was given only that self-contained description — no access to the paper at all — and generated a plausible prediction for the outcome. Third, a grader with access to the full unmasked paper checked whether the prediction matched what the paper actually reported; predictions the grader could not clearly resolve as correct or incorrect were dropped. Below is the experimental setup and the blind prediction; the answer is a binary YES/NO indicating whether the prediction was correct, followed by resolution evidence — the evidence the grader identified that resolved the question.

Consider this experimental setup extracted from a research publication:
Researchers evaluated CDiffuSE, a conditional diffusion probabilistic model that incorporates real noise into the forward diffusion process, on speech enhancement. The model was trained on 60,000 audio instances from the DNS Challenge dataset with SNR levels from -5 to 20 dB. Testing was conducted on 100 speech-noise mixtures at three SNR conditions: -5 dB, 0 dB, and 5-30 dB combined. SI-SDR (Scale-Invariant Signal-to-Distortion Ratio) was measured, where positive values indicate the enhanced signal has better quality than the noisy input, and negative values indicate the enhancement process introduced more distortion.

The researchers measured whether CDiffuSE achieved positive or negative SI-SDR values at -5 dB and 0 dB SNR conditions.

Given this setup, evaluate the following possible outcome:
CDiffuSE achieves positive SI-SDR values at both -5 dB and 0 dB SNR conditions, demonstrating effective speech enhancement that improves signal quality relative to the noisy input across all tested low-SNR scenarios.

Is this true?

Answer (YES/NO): NO